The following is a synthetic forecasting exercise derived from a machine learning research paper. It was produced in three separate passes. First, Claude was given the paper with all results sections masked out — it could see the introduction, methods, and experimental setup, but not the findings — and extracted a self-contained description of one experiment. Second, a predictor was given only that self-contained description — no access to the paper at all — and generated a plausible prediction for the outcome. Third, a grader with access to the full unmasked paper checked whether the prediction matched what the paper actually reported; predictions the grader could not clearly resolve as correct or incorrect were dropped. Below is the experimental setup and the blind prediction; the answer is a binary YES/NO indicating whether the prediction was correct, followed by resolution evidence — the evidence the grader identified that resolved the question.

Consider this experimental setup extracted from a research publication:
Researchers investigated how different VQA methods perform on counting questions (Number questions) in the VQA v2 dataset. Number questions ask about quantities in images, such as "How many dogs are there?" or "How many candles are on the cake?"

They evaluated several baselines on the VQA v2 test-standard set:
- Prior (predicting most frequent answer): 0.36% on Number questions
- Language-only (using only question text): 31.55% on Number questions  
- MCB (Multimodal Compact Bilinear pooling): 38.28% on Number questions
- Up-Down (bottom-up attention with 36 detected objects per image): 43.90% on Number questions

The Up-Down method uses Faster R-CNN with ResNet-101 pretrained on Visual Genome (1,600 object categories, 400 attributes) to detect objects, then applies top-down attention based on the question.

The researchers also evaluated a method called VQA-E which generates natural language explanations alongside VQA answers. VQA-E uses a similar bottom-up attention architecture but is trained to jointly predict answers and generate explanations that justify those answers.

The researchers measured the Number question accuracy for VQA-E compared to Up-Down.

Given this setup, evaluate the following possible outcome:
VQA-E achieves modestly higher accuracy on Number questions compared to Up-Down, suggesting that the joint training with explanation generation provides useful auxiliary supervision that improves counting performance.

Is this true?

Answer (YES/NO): NO